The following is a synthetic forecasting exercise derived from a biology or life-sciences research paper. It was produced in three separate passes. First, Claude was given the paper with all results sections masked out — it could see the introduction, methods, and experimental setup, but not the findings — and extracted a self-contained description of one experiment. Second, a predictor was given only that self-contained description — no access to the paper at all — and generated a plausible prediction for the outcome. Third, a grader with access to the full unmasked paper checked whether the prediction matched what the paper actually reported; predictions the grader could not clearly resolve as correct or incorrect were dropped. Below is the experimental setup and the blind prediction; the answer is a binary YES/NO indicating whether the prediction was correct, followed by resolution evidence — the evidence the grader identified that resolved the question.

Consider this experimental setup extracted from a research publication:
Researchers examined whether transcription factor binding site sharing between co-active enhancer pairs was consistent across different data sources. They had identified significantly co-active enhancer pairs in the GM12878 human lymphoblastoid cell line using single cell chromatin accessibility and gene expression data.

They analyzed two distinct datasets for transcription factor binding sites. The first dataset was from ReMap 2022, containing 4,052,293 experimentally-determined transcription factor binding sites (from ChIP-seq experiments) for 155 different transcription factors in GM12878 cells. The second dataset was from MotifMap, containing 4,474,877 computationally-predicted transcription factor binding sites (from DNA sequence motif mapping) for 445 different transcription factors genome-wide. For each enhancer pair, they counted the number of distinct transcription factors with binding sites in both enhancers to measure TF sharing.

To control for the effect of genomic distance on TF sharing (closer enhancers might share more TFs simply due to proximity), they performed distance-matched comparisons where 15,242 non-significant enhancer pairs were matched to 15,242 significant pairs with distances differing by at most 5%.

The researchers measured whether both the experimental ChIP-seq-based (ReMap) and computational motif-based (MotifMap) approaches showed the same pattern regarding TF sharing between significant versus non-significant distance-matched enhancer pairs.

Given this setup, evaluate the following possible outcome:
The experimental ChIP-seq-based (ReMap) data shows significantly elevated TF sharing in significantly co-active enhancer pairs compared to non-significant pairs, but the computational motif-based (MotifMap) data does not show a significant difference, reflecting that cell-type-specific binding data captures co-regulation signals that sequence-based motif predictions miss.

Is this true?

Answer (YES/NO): NO